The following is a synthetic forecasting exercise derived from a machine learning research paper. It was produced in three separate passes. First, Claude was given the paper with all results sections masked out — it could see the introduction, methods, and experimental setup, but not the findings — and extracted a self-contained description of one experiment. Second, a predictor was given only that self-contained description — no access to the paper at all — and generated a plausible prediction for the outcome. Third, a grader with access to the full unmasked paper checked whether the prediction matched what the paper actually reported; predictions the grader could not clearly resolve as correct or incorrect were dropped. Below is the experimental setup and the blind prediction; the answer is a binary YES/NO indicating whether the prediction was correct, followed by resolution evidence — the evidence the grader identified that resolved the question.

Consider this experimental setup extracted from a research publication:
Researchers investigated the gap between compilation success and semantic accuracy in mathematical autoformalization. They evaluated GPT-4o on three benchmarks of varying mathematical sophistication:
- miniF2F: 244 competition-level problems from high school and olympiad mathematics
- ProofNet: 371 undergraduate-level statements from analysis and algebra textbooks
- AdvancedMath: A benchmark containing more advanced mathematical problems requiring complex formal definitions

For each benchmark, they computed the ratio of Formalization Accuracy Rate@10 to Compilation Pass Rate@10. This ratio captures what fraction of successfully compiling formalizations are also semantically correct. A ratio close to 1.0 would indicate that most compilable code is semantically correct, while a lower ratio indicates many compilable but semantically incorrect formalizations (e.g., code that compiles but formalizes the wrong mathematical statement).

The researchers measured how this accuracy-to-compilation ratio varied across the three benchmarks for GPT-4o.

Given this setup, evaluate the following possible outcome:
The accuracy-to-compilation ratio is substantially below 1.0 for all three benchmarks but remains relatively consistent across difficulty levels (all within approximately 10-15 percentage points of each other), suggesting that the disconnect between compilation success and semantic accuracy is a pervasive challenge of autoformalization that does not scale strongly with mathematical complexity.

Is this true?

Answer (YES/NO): NO